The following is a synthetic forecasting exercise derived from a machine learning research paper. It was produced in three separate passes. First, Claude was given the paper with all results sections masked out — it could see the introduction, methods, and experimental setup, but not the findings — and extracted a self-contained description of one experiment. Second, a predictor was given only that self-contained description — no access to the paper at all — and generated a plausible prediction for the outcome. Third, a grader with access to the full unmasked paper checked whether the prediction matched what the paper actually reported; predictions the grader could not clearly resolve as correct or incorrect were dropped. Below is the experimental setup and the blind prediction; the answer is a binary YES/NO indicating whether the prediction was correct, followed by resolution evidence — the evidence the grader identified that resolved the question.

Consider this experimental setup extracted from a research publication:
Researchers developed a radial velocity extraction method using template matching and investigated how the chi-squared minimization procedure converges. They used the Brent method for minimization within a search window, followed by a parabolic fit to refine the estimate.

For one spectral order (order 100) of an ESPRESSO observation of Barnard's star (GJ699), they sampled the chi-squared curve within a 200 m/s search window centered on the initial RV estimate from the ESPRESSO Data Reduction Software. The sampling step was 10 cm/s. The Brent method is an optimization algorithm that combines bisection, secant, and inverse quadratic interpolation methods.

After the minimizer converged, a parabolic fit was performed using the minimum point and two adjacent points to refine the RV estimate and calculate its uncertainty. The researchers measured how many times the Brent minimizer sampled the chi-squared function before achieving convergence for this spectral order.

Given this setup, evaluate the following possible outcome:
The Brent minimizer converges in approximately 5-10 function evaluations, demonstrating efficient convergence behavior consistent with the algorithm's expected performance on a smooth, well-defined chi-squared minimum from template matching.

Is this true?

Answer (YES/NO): NO